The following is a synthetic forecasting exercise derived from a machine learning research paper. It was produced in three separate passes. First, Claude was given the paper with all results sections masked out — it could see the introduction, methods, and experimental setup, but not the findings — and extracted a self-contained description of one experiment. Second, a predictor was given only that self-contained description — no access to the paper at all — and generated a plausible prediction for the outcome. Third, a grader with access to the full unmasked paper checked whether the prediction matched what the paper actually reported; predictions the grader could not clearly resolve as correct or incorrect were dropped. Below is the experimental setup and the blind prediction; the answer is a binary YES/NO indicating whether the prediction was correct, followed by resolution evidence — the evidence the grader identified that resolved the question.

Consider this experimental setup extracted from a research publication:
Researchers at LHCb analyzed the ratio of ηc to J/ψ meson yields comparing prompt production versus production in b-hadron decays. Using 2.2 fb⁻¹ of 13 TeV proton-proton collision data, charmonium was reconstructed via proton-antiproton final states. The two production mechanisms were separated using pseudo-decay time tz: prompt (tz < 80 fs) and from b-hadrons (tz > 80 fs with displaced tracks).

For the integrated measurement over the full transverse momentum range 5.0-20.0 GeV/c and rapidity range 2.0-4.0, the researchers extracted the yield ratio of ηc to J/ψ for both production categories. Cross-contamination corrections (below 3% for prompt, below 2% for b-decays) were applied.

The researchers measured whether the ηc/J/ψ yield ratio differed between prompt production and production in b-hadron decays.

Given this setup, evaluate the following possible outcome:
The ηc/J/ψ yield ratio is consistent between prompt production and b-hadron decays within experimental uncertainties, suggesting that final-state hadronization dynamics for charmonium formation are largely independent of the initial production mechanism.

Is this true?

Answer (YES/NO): NO